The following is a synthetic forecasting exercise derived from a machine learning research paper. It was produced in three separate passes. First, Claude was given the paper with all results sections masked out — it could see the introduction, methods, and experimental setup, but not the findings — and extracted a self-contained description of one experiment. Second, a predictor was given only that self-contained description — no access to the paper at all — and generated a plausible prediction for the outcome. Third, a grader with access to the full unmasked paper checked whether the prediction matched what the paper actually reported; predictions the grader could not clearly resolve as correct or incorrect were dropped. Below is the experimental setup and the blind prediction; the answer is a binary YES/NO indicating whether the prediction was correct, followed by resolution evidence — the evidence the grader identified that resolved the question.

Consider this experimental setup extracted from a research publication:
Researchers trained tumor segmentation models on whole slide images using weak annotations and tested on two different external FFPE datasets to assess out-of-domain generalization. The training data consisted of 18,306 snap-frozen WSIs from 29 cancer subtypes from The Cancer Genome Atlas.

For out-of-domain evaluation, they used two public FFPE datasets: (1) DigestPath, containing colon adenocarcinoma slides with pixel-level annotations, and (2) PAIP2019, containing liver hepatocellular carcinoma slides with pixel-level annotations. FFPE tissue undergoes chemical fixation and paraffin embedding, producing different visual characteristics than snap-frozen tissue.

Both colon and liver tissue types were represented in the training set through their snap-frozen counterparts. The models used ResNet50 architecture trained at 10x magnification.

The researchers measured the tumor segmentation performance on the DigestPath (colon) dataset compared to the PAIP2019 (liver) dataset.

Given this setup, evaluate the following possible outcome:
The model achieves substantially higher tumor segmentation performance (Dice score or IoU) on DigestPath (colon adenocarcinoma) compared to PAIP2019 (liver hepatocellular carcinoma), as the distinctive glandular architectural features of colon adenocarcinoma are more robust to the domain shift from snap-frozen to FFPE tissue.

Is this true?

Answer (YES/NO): NO